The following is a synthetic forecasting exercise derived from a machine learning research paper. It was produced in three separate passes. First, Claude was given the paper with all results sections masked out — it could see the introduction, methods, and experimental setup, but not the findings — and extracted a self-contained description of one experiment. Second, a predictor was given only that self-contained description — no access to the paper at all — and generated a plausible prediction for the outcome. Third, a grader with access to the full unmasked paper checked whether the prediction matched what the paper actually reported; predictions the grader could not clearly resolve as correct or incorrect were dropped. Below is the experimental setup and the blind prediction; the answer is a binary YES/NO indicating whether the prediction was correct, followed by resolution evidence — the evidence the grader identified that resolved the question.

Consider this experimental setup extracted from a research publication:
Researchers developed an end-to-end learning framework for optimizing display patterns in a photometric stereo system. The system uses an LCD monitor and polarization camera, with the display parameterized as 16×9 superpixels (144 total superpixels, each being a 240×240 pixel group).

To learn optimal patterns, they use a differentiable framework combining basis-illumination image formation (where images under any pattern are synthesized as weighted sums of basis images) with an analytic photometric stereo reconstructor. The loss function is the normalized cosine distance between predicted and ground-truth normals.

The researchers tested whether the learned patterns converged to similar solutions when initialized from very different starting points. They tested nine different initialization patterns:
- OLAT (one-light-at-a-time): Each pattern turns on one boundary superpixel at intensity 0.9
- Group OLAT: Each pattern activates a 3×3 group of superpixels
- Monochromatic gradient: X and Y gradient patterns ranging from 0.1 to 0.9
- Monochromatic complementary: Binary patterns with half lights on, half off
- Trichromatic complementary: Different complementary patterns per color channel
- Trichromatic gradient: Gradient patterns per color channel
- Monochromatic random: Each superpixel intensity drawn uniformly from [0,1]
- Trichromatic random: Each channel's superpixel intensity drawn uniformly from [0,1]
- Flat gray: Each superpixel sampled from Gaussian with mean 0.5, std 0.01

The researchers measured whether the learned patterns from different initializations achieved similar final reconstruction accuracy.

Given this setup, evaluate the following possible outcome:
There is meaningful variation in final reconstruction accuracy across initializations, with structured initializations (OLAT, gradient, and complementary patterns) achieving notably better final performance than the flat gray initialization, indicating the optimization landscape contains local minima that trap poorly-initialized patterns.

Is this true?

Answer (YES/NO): NO